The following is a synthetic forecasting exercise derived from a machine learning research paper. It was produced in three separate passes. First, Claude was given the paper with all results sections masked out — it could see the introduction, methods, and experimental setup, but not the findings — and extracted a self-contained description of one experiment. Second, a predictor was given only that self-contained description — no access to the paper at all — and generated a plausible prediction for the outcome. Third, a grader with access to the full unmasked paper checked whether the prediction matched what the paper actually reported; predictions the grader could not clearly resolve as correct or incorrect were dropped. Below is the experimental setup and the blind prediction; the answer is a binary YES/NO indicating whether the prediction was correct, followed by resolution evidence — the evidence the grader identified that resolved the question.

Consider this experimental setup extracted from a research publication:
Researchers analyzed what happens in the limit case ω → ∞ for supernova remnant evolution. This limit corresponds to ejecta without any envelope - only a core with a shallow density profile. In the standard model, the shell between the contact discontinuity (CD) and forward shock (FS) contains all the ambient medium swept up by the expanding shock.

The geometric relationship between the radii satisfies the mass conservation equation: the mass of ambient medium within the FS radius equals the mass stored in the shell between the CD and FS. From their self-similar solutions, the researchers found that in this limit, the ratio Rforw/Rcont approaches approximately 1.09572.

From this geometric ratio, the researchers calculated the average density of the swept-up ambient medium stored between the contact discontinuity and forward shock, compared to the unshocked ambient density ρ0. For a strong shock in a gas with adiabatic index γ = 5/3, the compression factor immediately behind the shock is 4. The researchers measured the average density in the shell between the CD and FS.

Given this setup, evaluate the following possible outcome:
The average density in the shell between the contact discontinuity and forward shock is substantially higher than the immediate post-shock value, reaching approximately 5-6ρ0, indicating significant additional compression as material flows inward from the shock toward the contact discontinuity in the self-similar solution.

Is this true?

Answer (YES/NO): NO